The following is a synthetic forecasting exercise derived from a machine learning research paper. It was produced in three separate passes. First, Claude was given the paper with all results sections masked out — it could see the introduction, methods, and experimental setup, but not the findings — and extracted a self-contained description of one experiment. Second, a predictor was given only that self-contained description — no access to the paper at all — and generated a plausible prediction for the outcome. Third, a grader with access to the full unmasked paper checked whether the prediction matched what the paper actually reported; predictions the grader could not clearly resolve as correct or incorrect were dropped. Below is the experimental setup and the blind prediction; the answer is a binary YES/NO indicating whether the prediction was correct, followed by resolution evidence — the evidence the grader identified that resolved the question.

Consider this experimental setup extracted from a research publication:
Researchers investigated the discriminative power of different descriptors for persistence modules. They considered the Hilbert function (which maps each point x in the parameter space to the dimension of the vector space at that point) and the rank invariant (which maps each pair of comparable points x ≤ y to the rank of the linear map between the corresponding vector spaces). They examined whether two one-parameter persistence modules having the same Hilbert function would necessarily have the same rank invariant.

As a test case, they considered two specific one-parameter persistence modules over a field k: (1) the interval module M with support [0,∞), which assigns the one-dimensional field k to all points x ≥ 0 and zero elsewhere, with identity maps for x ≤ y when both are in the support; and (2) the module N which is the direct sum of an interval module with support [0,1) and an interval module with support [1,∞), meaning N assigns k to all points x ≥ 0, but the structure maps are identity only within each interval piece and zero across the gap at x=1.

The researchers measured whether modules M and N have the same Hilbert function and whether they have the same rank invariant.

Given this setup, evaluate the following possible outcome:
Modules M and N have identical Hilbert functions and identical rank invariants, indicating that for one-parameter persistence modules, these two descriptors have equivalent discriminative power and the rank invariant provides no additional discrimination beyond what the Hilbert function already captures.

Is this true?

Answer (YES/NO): NO